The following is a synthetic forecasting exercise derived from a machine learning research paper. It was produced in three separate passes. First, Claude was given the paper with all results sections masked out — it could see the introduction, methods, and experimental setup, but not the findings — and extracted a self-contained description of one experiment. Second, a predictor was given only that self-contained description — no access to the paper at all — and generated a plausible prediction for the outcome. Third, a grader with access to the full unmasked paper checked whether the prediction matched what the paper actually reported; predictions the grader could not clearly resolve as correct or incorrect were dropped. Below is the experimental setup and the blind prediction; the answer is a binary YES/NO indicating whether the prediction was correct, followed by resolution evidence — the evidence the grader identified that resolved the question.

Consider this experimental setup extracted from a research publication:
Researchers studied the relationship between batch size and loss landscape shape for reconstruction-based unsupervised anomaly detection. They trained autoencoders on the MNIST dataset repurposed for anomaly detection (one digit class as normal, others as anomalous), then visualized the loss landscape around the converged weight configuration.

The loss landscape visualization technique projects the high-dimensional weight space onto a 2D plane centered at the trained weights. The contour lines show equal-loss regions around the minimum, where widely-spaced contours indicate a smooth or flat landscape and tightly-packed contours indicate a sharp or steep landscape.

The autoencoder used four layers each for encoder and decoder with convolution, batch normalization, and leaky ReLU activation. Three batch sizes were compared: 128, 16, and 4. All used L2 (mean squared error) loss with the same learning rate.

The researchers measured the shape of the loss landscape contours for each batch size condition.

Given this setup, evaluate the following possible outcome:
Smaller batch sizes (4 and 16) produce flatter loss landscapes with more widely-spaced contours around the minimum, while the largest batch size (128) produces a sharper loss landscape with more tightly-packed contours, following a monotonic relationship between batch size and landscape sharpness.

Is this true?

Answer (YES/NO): NO